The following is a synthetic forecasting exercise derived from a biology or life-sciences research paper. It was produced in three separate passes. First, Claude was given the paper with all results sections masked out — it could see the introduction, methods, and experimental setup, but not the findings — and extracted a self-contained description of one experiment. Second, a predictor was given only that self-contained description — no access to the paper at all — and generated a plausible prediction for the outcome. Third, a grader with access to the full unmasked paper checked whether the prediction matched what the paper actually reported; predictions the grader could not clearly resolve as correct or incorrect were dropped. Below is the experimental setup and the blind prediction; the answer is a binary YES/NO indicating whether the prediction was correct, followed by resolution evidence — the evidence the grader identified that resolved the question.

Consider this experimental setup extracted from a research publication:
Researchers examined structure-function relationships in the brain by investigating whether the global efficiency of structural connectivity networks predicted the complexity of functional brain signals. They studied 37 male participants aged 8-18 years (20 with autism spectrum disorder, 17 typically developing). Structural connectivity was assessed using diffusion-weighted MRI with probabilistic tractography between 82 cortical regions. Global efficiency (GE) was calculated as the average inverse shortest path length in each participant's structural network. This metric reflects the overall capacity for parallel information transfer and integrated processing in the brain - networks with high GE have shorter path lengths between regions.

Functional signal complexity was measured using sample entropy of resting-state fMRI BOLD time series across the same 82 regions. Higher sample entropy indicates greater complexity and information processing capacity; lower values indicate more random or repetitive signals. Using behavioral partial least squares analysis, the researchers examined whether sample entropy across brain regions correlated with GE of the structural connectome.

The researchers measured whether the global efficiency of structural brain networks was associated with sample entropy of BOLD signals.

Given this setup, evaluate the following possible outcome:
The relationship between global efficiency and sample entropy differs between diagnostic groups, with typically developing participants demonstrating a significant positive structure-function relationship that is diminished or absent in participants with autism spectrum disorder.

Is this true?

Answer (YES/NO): NO